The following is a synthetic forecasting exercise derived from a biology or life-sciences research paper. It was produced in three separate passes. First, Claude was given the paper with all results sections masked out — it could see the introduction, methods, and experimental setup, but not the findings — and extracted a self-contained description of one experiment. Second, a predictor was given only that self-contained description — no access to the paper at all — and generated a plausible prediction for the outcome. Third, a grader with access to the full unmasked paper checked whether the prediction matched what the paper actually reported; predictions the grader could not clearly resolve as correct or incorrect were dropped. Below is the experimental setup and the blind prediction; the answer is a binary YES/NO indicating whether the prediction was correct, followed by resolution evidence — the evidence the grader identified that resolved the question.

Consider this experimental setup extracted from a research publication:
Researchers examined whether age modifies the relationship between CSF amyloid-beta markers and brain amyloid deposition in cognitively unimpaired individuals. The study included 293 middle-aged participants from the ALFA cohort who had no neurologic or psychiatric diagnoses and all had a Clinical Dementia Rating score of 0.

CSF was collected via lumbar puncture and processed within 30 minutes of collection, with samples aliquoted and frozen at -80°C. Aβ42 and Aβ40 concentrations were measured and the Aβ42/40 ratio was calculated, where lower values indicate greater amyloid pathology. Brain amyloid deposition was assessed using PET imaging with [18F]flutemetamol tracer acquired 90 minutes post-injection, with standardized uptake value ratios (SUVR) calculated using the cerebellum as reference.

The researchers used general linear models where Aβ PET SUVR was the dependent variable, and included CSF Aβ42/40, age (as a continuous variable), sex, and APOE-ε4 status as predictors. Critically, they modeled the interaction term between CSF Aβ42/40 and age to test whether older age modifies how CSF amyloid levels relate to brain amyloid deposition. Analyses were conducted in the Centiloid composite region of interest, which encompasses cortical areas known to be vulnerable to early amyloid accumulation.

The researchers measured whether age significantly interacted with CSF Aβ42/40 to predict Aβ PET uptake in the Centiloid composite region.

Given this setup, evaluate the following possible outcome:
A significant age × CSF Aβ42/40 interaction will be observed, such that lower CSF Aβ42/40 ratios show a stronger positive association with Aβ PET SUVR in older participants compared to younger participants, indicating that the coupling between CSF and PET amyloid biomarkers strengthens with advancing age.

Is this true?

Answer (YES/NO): YES